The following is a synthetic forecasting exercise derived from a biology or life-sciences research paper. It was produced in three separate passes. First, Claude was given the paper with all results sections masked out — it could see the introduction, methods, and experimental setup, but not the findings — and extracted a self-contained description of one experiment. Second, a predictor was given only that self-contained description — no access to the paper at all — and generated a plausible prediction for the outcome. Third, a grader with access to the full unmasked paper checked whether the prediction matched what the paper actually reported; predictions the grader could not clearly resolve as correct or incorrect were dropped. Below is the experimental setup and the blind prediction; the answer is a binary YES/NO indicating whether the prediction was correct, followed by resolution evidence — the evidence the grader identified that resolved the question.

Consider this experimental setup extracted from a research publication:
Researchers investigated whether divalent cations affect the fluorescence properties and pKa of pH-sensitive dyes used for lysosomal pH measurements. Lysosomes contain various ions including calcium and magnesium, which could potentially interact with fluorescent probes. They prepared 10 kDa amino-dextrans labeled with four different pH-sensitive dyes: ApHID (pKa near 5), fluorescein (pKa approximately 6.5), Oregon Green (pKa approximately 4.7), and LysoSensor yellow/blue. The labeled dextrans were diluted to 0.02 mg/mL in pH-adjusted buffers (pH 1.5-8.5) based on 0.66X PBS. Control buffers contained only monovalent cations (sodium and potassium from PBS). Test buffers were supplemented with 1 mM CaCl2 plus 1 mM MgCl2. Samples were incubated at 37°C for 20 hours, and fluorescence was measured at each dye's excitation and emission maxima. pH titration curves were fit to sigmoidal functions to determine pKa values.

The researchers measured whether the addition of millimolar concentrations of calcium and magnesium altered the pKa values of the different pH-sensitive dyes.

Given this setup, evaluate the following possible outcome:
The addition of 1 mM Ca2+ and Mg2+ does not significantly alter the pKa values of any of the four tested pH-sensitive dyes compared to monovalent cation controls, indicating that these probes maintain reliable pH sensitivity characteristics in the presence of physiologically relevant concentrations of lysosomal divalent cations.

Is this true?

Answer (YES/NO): YES